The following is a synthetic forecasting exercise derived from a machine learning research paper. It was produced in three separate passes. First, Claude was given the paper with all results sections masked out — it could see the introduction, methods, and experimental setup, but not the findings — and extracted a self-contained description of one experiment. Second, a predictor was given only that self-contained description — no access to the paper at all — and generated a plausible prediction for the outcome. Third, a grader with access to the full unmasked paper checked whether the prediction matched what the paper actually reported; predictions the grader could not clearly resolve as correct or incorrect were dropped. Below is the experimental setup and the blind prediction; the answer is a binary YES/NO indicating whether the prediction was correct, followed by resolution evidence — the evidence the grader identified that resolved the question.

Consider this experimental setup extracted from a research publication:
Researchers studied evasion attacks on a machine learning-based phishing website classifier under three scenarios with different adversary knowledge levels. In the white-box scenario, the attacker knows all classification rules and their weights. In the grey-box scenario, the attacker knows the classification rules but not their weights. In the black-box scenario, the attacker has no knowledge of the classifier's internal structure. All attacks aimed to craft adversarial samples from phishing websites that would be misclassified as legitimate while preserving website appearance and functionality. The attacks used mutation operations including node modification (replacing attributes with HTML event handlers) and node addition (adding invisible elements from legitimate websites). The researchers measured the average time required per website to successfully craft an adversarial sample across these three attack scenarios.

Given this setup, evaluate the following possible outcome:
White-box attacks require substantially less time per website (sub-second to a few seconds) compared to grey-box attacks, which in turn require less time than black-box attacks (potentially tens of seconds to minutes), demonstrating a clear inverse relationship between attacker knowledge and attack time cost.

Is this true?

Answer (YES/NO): NO